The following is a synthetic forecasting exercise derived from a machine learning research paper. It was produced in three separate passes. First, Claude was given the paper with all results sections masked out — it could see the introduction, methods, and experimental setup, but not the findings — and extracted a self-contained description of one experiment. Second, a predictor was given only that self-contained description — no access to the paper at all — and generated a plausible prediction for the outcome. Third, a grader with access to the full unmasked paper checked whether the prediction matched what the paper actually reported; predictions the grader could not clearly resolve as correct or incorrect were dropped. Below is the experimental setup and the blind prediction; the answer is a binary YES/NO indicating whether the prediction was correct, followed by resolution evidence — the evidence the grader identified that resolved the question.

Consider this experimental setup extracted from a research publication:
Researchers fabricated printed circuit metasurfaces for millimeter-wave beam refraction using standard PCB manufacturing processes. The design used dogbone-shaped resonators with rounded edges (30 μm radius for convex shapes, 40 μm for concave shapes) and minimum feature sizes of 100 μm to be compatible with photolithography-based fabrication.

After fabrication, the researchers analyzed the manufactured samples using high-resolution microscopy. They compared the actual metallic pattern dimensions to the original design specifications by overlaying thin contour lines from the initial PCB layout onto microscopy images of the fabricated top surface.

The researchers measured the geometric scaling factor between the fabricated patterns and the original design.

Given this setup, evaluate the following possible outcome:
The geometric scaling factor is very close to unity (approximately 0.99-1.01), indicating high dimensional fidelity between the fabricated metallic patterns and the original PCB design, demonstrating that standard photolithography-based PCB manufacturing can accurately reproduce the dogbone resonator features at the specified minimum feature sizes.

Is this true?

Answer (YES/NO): NO